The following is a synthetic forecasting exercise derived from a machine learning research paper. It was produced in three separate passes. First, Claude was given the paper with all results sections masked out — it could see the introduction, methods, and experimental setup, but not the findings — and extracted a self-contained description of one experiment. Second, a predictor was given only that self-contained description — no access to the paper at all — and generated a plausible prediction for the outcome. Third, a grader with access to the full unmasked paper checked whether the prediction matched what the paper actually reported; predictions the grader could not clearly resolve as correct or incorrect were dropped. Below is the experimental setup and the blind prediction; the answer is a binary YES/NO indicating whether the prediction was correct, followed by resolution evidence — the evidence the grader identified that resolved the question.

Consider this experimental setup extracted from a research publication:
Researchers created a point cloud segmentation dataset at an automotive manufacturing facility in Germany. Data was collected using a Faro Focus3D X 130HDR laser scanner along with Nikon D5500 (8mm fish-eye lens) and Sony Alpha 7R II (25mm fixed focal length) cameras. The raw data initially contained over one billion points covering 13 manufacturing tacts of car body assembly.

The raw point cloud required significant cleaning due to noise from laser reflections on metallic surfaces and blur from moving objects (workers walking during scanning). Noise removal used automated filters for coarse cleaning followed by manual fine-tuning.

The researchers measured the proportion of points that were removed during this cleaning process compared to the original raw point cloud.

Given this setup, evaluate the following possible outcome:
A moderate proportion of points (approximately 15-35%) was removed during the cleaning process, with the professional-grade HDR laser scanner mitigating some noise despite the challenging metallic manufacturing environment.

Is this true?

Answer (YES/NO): NO